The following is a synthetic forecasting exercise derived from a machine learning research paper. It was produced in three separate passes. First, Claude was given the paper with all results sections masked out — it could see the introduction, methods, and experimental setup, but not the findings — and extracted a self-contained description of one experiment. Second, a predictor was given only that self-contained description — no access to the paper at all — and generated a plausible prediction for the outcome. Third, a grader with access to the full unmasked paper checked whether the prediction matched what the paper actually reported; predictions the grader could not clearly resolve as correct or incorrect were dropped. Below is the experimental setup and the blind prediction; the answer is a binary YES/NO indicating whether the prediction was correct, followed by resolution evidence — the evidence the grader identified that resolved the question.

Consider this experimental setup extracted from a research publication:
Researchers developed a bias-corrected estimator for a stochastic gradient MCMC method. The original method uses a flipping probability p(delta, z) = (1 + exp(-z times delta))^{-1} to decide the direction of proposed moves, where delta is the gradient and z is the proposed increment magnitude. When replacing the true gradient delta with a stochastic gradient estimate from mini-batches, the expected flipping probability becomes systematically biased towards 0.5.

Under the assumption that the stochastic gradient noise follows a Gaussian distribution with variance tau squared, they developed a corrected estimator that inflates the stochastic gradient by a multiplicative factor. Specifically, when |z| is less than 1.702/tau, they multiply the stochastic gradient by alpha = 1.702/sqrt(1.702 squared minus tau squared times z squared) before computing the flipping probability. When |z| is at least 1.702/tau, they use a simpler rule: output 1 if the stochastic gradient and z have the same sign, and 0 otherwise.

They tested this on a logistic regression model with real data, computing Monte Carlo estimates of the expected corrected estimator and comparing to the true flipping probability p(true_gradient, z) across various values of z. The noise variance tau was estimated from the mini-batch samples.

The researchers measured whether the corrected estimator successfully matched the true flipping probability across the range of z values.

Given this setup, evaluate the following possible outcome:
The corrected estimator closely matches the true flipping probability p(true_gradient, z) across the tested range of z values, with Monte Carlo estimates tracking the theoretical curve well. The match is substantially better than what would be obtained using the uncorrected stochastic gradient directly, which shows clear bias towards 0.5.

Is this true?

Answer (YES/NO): NO